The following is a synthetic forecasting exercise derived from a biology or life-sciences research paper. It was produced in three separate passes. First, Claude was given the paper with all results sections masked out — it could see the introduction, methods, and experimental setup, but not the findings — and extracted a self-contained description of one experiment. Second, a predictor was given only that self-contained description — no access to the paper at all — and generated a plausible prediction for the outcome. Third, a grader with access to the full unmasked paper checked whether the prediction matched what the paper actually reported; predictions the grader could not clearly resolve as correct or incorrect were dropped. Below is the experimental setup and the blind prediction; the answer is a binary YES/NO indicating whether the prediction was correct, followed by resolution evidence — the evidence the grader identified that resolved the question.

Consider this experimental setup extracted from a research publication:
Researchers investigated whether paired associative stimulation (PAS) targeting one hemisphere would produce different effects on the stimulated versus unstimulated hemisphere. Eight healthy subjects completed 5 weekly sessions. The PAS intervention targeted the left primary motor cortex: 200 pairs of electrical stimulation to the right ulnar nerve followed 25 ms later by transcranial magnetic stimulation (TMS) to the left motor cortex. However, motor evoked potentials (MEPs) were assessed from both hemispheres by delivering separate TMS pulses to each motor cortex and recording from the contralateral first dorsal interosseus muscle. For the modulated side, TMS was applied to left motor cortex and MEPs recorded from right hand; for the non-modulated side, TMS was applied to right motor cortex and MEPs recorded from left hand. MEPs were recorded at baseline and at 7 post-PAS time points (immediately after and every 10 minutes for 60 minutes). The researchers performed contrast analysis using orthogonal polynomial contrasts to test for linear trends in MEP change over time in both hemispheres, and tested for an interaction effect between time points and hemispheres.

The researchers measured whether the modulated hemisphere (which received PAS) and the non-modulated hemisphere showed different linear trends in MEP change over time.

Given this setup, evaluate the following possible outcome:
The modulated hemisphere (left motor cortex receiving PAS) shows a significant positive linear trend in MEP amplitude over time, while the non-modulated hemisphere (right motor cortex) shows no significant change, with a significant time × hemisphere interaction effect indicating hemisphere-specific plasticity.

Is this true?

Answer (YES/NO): YES